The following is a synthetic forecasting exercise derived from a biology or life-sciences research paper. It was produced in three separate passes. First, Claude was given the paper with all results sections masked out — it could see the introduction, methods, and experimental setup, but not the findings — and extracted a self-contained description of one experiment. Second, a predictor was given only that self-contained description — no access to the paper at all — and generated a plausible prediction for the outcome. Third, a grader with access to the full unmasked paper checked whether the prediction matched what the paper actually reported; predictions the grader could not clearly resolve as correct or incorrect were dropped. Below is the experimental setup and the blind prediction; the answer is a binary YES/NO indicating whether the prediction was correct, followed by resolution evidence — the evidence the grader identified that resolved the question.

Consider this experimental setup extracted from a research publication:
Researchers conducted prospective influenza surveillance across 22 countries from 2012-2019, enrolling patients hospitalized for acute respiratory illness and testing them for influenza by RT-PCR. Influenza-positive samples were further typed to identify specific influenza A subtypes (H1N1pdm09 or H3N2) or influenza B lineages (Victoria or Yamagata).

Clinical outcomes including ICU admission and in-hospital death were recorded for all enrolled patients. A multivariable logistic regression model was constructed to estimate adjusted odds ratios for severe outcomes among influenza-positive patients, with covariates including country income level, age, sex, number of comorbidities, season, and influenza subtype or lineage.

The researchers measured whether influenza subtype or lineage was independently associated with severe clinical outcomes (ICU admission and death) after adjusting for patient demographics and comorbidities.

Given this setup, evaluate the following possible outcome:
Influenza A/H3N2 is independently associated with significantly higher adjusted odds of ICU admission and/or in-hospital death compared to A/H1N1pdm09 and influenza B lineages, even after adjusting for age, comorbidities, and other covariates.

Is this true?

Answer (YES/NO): NO